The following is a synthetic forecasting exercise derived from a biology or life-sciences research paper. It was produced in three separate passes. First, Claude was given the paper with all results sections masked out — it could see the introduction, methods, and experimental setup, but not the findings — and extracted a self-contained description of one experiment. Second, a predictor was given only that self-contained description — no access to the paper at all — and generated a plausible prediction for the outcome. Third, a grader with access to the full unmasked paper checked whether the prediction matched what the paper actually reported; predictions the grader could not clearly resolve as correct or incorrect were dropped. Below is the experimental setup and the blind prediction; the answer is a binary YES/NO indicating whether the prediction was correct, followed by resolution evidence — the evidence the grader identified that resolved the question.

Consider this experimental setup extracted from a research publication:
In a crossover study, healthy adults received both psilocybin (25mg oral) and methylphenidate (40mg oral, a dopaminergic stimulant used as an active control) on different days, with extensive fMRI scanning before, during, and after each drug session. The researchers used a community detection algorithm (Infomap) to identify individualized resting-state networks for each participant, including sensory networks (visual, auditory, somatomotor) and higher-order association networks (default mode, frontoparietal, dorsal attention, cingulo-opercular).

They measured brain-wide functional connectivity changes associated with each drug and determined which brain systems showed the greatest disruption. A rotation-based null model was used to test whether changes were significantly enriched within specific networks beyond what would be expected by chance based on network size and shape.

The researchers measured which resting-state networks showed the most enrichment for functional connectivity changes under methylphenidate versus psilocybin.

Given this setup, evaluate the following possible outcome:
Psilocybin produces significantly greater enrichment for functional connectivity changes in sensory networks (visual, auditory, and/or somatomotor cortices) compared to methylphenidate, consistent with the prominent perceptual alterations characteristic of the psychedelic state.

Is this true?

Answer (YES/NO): NO